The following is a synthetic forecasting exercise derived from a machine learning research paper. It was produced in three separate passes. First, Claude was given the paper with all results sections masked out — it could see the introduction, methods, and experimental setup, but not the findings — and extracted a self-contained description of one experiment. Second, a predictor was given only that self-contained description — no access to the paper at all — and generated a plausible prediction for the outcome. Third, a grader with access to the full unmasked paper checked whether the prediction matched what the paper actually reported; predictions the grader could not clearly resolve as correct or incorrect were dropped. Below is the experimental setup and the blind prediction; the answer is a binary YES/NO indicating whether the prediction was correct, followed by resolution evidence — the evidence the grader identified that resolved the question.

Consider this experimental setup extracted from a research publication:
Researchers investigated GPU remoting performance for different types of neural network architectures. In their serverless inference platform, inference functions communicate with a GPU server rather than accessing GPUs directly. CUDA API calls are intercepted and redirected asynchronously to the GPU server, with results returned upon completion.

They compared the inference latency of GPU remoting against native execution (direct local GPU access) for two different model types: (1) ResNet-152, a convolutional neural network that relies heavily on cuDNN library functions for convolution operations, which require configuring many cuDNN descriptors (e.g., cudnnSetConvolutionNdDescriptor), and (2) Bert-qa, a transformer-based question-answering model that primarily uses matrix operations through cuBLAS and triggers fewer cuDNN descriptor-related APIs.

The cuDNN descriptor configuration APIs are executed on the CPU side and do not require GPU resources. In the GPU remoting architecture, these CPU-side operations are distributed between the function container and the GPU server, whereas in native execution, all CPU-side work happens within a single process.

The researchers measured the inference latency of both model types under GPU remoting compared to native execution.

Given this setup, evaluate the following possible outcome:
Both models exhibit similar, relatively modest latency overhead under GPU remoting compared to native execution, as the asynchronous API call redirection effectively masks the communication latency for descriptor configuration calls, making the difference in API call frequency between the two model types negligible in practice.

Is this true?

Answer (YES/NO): NO